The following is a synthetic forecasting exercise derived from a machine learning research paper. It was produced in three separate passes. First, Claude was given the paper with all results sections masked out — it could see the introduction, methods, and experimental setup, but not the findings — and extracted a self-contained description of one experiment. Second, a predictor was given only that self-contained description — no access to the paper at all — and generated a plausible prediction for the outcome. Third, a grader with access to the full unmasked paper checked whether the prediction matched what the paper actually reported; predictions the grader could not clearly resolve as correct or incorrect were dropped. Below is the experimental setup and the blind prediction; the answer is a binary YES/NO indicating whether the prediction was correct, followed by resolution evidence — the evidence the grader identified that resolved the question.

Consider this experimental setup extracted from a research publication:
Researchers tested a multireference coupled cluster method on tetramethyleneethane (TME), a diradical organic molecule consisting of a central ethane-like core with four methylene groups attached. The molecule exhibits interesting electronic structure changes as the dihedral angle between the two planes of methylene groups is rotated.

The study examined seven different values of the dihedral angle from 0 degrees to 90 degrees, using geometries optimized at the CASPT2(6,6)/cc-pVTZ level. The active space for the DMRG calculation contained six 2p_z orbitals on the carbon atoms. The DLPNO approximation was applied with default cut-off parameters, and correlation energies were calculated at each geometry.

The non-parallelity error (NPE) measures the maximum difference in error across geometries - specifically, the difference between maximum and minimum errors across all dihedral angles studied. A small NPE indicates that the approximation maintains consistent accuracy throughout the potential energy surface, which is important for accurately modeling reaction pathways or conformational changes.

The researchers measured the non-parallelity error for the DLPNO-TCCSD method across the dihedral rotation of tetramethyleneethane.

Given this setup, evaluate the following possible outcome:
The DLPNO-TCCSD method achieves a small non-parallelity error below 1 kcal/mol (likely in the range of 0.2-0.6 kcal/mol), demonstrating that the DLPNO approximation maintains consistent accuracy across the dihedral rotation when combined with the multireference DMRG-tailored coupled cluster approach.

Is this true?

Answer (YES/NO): NO